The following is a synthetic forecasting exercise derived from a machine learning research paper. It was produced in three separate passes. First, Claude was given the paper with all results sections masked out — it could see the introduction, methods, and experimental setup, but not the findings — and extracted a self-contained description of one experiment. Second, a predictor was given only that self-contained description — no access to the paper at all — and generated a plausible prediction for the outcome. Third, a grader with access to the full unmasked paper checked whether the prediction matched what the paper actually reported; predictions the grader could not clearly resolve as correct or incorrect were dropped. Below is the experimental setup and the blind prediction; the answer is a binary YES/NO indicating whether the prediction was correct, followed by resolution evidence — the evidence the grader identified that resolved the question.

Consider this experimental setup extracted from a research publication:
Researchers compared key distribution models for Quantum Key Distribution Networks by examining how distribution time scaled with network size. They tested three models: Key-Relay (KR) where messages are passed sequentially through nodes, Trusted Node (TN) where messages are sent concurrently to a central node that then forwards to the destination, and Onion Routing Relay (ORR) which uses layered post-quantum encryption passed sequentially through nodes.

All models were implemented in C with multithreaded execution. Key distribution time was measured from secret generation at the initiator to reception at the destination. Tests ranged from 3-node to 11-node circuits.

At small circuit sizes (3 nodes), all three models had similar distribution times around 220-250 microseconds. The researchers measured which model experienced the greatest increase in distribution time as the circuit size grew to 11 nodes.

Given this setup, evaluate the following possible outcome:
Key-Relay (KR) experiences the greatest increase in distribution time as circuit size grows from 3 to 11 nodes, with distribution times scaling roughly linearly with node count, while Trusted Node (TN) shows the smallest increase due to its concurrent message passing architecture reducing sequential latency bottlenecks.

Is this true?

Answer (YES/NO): NO